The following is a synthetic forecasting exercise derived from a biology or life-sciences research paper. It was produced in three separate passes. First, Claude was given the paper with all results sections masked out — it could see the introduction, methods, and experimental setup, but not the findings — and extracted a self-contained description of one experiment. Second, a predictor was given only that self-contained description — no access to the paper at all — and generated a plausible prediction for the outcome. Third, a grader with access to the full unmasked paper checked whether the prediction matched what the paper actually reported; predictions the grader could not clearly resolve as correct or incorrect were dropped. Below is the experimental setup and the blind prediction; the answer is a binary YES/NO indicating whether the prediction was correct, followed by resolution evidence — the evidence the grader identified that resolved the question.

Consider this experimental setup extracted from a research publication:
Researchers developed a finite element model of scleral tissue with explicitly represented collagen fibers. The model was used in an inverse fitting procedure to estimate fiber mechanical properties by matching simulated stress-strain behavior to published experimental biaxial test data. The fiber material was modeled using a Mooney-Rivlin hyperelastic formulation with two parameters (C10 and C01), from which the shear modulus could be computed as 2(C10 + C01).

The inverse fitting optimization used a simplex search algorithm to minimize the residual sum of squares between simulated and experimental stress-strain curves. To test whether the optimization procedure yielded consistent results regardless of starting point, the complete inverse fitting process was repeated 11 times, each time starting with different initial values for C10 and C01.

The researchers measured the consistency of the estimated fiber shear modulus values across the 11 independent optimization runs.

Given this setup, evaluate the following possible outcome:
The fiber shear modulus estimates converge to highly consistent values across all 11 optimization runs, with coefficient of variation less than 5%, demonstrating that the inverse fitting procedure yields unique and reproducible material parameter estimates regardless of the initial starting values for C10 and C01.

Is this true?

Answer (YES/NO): NO